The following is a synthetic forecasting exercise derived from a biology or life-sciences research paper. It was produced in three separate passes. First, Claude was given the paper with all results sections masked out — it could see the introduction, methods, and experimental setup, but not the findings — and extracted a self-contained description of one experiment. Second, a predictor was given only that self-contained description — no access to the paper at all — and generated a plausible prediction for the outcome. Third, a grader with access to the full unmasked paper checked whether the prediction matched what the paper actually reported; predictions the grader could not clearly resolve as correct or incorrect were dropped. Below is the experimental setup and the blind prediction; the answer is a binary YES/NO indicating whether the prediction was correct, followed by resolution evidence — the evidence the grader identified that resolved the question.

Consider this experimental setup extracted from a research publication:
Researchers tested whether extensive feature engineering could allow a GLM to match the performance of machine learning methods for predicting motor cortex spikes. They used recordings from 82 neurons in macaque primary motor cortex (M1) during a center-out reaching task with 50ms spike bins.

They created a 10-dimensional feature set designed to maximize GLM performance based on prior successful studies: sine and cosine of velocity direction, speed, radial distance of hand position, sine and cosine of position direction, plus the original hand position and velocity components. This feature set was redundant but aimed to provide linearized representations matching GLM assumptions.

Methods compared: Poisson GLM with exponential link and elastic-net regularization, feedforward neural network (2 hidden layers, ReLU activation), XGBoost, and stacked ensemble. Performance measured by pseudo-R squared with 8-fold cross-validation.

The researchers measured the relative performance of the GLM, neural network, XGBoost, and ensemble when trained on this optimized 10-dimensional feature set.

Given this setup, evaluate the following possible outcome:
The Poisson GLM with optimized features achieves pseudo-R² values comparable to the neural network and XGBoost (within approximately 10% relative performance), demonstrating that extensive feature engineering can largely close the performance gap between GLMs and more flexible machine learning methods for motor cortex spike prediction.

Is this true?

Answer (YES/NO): NO